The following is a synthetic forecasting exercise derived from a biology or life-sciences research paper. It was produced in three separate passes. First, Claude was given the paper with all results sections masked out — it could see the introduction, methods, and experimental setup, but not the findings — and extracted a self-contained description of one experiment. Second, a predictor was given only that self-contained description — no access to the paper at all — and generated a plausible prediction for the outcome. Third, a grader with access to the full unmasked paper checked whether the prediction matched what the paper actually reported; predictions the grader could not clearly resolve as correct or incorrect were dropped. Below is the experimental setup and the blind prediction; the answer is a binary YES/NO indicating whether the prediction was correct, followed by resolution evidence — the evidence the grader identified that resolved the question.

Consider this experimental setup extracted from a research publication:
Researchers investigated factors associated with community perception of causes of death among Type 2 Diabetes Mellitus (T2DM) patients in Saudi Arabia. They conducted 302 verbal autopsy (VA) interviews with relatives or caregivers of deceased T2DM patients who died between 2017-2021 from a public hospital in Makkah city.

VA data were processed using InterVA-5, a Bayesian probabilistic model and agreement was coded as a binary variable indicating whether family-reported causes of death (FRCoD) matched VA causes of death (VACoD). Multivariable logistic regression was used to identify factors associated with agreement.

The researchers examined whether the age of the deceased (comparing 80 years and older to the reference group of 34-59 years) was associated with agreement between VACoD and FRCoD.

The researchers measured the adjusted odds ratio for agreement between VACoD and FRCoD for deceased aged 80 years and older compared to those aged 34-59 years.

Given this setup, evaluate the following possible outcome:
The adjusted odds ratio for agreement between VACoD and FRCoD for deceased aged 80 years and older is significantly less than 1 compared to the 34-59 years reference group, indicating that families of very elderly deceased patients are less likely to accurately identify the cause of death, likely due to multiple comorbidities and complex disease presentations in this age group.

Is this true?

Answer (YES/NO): NO